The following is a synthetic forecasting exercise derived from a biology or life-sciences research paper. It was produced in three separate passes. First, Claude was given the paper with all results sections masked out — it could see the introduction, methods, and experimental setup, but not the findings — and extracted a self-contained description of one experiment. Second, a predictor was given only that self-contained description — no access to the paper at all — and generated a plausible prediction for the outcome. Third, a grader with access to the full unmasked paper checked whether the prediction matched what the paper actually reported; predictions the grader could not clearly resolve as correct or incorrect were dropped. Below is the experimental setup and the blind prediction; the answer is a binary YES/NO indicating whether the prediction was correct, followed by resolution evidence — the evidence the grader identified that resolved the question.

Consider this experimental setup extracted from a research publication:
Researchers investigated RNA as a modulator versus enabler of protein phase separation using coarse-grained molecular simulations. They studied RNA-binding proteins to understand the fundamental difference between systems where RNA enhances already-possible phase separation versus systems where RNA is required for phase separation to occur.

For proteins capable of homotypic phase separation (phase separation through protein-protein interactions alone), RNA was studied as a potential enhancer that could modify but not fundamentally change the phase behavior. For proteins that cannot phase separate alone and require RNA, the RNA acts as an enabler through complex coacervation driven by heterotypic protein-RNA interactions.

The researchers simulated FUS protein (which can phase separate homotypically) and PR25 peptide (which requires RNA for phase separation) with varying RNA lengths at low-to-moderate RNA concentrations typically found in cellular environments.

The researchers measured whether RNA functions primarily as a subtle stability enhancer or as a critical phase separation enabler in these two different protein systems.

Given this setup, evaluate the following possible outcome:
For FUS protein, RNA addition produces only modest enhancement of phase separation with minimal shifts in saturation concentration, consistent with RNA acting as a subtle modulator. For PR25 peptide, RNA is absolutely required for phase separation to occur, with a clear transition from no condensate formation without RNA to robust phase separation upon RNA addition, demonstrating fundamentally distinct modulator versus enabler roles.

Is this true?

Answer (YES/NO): YES